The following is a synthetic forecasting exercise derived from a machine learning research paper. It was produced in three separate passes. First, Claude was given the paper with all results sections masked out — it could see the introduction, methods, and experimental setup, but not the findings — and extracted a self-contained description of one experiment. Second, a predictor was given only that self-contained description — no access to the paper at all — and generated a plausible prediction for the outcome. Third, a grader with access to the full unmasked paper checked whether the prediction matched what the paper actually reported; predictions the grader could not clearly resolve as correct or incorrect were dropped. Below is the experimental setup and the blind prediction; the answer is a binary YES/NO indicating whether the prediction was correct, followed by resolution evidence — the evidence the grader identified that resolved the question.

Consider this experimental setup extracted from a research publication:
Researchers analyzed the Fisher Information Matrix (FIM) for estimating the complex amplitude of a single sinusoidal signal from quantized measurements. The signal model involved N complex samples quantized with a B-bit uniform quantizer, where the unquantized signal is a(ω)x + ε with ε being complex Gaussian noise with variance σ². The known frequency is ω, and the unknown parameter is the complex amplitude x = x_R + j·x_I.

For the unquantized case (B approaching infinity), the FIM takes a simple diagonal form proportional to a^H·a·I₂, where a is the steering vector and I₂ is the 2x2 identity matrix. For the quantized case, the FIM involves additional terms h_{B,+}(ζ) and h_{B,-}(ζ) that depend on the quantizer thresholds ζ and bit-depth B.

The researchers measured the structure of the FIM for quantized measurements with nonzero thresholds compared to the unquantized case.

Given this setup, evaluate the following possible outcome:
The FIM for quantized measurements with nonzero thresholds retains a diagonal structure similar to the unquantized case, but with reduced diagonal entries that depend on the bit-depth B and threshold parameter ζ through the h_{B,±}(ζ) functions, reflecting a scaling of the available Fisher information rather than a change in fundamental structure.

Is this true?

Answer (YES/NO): NO